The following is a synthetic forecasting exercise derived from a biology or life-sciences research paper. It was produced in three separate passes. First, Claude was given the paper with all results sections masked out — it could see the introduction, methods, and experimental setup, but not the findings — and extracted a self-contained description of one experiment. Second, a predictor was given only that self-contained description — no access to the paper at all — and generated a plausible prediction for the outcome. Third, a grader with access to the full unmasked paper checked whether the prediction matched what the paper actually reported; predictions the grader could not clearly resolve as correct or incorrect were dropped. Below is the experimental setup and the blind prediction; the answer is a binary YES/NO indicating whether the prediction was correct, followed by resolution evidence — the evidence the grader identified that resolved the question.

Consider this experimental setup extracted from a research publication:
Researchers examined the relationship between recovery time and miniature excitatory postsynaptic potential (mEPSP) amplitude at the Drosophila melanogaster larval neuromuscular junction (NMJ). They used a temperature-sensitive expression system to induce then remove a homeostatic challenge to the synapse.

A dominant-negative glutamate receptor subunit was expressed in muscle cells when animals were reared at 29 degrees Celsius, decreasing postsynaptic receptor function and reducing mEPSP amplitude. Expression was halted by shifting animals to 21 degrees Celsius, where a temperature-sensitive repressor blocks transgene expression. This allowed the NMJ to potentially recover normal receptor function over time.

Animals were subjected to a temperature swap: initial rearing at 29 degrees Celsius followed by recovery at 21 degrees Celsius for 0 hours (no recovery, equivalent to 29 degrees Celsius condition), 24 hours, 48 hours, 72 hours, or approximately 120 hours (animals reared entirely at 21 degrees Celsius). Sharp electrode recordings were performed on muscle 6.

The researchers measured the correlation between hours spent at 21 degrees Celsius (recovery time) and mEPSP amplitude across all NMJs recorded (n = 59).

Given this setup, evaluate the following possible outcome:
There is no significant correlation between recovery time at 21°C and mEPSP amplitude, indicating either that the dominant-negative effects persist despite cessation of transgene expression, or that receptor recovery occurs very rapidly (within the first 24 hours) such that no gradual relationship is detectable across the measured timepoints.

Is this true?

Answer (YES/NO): NO